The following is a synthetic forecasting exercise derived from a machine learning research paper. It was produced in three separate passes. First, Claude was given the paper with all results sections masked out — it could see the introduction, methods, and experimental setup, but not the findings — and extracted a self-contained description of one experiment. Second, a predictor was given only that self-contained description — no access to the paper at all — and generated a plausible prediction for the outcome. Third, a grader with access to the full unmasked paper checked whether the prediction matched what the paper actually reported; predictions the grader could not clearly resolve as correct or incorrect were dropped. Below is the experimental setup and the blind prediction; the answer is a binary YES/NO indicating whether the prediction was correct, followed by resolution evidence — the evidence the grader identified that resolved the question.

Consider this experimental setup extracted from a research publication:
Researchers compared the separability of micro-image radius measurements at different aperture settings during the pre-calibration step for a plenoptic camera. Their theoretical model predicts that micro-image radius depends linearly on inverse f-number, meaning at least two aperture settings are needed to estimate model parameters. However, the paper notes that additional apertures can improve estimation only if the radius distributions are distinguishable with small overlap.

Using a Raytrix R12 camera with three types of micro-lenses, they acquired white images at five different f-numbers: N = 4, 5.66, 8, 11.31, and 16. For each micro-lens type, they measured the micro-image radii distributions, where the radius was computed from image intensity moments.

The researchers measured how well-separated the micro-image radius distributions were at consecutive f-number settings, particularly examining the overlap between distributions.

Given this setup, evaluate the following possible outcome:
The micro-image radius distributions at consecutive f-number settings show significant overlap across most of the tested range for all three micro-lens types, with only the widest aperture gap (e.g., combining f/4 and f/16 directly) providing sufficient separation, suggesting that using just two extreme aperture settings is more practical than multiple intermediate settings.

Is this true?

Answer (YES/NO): NO